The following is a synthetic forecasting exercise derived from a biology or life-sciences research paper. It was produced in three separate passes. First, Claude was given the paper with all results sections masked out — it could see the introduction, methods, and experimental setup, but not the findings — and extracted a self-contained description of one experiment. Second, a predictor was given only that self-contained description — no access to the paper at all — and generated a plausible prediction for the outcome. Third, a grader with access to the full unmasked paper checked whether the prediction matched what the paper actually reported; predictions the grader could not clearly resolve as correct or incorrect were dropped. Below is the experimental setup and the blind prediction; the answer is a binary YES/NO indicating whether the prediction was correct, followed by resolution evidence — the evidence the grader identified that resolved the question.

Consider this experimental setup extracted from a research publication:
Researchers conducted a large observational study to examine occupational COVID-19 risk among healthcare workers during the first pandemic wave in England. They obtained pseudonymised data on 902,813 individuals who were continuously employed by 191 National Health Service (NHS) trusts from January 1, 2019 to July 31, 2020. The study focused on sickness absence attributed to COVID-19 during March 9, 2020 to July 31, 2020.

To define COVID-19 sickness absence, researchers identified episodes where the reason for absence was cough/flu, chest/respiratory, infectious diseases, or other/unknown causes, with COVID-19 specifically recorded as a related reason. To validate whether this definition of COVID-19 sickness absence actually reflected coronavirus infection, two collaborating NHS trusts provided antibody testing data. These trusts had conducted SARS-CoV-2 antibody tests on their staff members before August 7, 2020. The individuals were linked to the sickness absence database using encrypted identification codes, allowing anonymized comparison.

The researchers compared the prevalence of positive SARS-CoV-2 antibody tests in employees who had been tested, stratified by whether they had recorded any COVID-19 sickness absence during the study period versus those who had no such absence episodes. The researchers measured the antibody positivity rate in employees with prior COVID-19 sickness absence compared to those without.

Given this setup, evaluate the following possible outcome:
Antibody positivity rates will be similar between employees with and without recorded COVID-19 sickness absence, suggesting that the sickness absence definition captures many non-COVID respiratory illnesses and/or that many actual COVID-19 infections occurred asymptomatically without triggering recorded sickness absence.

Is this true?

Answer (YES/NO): NO